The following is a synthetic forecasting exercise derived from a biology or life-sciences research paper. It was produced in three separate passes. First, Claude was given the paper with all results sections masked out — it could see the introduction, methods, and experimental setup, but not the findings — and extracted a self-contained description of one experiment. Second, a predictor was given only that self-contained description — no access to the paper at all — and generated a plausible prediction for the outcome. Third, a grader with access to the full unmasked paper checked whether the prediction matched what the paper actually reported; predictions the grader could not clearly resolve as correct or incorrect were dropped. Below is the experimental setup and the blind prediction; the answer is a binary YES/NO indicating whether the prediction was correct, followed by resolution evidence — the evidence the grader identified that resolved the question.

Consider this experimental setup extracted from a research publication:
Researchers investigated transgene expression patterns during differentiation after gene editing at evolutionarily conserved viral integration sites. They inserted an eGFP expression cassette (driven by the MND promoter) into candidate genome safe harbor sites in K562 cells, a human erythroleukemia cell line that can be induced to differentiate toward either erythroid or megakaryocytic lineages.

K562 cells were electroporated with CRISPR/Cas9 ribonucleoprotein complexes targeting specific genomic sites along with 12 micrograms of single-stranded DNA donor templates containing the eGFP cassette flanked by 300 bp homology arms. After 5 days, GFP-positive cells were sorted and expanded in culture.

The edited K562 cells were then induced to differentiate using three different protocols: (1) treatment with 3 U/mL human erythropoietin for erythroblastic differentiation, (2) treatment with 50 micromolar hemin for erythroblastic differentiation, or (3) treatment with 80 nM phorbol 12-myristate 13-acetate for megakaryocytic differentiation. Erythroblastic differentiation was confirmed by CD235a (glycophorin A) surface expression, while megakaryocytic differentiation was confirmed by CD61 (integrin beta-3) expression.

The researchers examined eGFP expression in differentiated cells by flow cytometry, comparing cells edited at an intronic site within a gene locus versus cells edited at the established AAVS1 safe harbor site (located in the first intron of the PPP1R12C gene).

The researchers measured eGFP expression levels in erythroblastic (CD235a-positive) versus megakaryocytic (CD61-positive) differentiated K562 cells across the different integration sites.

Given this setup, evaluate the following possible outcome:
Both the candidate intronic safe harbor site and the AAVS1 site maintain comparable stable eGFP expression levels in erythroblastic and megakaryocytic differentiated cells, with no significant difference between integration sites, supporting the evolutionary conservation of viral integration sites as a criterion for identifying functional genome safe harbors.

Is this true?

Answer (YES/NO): NO